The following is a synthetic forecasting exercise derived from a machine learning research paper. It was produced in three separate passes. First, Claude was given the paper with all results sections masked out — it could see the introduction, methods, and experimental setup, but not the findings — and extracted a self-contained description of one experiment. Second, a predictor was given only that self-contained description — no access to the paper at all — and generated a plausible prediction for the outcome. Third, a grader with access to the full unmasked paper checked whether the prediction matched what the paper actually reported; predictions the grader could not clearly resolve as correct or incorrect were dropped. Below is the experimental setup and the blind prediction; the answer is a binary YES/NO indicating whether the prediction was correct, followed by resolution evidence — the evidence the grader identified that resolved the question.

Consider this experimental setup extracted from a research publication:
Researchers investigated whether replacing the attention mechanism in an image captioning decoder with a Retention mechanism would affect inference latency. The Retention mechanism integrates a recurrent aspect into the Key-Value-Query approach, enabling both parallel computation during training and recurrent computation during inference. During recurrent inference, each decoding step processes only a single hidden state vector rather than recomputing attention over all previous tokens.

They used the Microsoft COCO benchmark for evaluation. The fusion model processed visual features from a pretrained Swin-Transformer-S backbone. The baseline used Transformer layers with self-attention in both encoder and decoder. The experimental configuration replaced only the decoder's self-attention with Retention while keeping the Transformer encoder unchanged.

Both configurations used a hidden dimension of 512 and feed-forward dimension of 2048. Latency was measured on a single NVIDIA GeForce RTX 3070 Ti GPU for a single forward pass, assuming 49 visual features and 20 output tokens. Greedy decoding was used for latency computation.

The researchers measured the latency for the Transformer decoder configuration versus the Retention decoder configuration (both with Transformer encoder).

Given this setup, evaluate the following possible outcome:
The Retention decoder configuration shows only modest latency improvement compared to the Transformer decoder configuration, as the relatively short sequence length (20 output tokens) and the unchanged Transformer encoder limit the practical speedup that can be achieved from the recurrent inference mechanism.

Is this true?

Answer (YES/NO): NO